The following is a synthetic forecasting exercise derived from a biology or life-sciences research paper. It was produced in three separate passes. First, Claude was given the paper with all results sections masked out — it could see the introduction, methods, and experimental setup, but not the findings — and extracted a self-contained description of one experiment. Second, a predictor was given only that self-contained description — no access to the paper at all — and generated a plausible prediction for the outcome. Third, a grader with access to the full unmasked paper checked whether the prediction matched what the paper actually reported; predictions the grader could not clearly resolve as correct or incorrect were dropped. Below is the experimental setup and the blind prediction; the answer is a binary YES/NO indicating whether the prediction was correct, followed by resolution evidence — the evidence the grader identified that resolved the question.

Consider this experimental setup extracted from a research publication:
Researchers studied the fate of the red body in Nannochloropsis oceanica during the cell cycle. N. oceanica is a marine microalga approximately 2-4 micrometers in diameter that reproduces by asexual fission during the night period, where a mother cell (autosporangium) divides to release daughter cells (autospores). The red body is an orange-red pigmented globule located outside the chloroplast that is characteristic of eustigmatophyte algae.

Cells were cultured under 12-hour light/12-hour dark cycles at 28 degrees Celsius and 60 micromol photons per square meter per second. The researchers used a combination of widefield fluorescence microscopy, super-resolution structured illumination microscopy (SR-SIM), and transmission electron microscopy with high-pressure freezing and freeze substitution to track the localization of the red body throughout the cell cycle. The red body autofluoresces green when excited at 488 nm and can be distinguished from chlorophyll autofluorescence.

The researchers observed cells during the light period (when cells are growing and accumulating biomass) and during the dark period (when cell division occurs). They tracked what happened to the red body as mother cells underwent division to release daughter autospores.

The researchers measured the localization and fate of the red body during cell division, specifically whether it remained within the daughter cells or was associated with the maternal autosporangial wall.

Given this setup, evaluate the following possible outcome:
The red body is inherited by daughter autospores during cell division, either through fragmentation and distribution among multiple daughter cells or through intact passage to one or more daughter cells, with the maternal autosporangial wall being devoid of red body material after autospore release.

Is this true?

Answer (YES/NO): NO